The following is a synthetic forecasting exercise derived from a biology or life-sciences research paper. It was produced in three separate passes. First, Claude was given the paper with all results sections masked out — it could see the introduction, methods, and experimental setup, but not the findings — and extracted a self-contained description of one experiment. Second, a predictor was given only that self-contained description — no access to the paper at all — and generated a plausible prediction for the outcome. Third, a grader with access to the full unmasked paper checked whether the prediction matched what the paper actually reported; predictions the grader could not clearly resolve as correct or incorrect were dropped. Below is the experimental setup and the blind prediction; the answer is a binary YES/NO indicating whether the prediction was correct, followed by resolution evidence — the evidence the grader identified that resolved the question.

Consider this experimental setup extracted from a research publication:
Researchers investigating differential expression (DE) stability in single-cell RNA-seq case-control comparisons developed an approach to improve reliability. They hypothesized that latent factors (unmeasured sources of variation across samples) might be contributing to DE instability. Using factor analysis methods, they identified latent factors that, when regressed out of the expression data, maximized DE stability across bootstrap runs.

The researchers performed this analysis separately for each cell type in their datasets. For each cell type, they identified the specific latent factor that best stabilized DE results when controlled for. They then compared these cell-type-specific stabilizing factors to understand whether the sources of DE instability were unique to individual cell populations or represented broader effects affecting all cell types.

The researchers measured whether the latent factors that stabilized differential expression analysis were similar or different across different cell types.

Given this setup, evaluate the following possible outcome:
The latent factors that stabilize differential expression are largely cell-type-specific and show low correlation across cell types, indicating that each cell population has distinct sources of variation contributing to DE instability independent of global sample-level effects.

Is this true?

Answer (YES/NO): NO